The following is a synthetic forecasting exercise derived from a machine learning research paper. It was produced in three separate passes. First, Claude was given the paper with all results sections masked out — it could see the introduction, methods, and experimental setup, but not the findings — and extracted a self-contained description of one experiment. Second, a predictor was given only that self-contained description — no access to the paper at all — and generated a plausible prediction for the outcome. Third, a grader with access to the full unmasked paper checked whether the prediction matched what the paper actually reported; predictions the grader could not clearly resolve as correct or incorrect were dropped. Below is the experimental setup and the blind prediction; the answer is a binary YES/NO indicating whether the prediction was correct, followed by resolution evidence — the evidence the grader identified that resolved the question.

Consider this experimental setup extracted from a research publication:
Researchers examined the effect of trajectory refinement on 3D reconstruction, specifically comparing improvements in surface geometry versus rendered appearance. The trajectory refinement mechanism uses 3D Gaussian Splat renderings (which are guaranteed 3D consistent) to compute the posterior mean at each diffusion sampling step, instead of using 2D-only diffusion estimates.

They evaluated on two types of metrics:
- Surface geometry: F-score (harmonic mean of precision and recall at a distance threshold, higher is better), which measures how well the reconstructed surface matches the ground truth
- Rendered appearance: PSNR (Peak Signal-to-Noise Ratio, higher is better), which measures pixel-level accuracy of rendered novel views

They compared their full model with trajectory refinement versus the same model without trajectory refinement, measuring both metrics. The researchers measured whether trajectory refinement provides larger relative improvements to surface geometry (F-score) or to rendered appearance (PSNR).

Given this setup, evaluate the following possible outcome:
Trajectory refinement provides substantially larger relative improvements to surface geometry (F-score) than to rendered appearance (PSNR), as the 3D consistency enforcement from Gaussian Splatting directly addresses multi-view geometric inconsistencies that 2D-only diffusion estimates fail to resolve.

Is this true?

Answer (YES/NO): YES